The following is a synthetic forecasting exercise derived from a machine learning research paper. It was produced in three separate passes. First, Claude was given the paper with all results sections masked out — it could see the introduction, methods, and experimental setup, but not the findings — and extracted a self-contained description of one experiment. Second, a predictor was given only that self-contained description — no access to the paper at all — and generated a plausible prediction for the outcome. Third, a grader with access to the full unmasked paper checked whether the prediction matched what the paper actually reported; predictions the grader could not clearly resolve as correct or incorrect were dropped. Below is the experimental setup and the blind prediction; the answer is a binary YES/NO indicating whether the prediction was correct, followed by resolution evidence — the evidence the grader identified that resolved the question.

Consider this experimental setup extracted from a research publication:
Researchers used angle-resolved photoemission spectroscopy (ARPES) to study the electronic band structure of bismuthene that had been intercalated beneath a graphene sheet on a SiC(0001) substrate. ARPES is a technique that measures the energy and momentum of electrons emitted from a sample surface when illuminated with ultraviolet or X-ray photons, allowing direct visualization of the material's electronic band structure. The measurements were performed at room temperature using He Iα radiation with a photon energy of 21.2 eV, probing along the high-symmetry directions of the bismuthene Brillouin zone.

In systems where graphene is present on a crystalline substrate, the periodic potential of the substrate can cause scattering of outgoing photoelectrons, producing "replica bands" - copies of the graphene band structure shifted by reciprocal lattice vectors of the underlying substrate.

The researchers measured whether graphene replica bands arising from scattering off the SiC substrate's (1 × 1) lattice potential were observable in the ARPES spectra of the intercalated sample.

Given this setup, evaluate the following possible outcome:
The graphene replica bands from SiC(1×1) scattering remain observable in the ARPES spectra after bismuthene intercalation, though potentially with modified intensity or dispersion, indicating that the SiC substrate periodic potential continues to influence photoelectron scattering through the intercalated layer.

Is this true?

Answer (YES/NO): YES